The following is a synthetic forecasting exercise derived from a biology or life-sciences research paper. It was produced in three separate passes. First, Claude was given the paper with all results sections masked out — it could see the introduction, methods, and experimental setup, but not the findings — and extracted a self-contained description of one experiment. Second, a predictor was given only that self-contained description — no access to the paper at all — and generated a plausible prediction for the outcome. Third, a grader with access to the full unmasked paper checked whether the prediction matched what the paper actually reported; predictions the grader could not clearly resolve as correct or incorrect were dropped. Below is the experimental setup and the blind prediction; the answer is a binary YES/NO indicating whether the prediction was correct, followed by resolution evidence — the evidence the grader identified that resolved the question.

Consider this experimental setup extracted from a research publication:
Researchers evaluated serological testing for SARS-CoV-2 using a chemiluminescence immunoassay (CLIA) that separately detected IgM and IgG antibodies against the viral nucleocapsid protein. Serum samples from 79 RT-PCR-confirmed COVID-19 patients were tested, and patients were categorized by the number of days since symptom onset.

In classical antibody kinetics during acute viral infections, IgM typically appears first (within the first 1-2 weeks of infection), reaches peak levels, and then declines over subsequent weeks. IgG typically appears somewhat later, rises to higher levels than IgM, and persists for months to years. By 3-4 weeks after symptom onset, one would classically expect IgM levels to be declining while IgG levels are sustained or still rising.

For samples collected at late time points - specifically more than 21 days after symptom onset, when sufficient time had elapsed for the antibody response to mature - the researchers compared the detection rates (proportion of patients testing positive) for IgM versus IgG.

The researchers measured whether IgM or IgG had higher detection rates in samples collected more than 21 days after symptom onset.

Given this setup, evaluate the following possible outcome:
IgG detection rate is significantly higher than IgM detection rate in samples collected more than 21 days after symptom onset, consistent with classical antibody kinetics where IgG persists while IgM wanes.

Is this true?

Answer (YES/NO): NO